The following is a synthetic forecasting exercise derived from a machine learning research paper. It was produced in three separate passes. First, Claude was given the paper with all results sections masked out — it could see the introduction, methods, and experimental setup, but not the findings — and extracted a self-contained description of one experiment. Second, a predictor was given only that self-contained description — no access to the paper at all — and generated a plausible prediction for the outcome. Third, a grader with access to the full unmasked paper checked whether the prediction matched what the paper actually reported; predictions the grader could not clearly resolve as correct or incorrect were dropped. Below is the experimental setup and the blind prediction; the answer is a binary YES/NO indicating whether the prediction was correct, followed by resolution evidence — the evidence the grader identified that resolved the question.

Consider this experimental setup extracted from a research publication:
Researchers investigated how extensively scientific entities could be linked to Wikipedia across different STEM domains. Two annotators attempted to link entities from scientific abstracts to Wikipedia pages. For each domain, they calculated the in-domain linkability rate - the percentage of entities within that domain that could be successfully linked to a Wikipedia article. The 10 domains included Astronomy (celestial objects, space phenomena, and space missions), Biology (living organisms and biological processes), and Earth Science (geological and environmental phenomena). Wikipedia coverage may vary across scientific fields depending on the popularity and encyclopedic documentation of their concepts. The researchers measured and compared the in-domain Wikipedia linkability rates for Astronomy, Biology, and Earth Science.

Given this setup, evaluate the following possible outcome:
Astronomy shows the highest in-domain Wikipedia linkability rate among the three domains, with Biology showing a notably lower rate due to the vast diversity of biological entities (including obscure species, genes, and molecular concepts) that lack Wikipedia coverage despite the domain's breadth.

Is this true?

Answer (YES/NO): NO